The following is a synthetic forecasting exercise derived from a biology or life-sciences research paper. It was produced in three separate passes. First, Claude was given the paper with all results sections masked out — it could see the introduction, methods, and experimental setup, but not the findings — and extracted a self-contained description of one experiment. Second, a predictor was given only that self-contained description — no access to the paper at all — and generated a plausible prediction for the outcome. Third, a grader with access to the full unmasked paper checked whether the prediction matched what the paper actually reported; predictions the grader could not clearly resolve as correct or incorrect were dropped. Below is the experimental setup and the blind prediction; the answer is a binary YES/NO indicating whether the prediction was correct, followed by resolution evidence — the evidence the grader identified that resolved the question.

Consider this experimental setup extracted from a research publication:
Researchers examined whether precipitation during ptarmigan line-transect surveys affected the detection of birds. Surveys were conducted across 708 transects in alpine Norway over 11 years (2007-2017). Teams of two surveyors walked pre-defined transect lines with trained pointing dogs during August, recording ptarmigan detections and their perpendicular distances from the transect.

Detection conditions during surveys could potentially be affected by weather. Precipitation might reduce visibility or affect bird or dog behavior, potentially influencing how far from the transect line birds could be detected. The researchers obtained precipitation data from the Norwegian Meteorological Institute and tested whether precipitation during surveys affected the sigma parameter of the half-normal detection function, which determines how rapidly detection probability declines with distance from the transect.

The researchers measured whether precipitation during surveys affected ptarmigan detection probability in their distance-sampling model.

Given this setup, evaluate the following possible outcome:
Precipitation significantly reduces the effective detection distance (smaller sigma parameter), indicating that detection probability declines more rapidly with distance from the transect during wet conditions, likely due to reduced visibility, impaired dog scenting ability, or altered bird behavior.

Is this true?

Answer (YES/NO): NO